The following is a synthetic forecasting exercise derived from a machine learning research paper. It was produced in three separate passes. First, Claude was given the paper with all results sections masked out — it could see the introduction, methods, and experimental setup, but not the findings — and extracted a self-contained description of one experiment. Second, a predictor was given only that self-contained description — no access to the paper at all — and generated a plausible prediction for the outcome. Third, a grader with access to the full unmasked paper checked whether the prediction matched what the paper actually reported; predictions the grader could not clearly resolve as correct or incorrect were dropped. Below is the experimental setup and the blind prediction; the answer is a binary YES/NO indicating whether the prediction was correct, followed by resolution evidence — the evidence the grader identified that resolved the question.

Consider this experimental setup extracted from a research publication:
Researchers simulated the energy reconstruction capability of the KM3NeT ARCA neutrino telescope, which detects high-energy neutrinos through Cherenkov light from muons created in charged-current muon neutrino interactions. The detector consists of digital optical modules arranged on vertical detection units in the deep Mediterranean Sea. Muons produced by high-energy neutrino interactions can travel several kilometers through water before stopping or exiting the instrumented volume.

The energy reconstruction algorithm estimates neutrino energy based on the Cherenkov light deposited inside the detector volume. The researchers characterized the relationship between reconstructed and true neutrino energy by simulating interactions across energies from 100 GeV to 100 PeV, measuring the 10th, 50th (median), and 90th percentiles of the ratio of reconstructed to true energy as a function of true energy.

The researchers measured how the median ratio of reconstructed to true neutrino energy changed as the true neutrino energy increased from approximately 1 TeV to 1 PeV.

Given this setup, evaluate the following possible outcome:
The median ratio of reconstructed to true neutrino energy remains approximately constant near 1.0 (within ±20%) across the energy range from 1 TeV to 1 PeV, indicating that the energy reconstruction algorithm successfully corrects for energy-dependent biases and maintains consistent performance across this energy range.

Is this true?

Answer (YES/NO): NO